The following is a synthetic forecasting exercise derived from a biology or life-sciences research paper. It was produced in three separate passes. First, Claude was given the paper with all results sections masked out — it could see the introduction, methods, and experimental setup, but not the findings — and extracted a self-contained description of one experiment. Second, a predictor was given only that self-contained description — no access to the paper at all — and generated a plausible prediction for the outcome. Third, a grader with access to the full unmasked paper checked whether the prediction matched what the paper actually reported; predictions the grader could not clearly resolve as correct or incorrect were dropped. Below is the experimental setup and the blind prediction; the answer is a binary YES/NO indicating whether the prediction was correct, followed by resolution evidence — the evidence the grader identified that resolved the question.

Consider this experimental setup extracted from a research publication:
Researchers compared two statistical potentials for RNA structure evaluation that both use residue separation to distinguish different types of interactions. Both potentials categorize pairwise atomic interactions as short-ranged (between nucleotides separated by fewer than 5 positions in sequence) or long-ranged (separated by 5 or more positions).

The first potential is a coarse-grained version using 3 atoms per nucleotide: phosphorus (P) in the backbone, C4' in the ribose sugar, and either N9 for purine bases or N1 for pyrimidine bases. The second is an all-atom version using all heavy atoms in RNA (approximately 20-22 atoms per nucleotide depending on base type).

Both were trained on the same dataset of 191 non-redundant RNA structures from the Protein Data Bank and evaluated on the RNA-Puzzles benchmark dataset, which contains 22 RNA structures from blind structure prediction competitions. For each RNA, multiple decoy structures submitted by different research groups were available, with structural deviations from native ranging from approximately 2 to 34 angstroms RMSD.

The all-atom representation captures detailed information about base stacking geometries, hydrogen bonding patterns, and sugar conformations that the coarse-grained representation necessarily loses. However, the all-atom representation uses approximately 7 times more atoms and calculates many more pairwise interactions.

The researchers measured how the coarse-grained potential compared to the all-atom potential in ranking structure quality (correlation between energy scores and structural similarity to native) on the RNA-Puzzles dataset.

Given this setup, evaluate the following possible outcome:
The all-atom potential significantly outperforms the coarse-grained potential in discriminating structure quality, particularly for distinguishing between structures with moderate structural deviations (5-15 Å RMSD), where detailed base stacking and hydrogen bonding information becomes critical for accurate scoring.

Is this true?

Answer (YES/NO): NO